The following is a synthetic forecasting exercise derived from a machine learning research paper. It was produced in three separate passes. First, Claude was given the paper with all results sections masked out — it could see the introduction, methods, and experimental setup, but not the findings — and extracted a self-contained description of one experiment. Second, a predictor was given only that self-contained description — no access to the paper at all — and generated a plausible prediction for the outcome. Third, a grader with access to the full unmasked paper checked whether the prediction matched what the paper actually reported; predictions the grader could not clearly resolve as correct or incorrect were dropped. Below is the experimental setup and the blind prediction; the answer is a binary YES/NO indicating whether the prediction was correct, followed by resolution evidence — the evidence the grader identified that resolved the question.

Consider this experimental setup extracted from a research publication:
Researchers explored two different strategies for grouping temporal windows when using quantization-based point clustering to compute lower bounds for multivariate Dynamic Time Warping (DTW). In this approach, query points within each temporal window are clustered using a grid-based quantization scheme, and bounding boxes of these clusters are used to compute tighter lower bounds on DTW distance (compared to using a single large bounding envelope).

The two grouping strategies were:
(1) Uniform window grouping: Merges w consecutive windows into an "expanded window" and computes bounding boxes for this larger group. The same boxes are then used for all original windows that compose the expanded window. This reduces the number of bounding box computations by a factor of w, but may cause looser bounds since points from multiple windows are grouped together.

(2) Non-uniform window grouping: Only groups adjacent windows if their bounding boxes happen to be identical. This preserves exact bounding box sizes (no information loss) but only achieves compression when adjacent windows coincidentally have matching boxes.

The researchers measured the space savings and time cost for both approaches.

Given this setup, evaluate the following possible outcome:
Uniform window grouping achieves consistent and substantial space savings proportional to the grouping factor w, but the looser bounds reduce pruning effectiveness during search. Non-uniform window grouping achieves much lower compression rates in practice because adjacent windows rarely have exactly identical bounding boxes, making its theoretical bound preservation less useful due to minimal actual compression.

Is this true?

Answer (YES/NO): YES